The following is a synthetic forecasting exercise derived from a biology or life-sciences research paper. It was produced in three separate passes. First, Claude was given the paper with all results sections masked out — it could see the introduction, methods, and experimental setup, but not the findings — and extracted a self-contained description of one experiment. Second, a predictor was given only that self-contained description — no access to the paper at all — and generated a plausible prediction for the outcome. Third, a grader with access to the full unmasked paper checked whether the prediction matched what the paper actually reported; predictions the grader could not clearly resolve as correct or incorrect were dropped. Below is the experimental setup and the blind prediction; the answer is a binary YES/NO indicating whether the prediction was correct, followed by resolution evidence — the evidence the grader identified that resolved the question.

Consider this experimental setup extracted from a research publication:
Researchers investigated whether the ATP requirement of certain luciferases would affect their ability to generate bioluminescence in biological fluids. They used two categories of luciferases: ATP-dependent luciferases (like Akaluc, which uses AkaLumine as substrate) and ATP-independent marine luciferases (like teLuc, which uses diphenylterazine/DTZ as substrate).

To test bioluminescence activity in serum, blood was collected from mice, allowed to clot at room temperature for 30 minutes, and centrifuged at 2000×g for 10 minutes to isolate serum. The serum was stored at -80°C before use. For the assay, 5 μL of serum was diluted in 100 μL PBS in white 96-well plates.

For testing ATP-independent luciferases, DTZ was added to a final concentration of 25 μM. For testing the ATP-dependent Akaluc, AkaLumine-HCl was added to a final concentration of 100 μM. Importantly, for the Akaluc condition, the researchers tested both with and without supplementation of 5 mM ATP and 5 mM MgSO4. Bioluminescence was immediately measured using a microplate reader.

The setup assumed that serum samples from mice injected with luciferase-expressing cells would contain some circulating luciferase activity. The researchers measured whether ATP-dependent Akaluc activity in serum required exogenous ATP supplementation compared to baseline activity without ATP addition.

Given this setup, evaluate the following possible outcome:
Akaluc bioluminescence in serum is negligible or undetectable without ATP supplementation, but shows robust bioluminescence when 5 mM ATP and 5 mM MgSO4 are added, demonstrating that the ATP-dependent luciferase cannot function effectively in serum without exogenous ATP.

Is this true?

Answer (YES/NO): NO